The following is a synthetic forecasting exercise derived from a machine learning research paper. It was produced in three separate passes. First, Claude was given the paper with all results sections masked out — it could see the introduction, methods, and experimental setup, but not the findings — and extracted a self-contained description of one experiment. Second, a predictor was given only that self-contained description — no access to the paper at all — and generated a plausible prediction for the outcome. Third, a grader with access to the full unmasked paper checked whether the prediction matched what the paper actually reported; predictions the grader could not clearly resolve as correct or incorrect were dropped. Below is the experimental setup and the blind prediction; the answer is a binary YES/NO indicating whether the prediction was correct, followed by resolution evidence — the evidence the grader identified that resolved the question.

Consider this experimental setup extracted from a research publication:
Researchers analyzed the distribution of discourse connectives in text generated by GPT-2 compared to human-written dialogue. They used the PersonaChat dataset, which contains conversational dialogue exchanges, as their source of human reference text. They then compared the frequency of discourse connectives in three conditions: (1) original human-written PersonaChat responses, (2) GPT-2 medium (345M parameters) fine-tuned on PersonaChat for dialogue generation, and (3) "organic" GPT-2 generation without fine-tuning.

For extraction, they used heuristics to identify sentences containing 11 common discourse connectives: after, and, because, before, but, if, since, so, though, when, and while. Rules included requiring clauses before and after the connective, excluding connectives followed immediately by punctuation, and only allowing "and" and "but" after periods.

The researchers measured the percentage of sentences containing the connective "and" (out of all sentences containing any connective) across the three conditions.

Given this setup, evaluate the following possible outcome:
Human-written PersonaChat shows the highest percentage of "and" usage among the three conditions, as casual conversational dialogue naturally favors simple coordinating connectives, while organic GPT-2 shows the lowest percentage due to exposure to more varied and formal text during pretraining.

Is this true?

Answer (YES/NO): NO